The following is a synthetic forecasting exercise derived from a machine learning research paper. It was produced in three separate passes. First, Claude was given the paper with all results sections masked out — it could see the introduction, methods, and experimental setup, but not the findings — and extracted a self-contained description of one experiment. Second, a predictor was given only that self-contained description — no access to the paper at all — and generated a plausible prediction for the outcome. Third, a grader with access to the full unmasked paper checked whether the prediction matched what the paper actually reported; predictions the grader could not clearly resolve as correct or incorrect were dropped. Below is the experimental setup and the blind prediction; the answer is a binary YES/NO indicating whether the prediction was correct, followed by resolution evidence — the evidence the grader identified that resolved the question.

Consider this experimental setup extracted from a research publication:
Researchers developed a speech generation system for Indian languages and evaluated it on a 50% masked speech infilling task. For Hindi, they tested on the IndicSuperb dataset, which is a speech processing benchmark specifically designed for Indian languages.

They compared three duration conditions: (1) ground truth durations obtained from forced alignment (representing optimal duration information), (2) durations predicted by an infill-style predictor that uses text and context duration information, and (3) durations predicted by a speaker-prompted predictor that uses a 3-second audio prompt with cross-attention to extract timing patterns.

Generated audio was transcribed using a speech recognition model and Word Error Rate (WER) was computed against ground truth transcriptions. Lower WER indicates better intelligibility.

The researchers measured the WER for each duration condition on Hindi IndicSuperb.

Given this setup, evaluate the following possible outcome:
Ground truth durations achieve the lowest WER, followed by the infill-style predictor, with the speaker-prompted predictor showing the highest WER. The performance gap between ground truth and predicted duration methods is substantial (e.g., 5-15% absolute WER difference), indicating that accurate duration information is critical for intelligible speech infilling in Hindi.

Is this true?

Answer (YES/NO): NO